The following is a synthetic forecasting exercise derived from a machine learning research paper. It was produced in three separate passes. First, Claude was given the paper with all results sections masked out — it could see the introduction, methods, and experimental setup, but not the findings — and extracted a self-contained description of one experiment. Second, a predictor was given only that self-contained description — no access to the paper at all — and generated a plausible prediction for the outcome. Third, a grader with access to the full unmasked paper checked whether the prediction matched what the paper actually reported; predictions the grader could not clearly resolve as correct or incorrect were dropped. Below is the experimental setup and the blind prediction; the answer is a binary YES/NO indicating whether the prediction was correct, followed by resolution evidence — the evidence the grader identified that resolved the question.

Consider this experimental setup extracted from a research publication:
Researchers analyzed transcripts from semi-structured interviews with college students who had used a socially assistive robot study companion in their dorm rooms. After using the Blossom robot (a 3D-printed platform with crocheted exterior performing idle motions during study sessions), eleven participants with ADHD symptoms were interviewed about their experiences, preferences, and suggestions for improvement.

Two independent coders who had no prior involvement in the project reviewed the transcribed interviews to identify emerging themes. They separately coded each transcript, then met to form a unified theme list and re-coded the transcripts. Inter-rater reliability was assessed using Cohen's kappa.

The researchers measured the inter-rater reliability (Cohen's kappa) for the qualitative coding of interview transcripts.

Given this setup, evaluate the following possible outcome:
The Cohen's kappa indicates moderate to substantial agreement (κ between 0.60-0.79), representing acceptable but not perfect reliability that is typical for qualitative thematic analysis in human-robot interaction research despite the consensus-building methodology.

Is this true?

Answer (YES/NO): YES